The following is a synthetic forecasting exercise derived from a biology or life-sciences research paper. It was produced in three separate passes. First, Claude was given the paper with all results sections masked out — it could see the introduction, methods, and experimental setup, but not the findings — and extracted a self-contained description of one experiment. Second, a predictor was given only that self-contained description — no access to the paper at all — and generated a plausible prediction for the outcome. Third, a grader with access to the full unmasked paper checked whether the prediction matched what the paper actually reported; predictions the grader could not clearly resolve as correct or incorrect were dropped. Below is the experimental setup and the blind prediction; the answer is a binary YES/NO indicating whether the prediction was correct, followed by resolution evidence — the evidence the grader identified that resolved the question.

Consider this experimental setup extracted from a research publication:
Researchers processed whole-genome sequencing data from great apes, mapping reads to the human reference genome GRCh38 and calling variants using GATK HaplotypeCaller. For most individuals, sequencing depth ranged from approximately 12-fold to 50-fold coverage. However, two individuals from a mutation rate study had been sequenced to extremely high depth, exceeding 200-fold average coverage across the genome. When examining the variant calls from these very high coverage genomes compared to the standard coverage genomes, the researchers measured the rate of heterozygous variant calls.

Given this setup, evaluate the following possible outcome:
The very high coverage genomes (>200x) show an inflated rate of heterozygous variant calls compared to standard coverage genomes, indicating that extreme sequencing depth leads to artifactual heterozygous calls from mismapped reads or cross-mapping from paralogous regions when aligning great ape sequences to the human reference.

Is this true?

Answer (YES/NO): YES